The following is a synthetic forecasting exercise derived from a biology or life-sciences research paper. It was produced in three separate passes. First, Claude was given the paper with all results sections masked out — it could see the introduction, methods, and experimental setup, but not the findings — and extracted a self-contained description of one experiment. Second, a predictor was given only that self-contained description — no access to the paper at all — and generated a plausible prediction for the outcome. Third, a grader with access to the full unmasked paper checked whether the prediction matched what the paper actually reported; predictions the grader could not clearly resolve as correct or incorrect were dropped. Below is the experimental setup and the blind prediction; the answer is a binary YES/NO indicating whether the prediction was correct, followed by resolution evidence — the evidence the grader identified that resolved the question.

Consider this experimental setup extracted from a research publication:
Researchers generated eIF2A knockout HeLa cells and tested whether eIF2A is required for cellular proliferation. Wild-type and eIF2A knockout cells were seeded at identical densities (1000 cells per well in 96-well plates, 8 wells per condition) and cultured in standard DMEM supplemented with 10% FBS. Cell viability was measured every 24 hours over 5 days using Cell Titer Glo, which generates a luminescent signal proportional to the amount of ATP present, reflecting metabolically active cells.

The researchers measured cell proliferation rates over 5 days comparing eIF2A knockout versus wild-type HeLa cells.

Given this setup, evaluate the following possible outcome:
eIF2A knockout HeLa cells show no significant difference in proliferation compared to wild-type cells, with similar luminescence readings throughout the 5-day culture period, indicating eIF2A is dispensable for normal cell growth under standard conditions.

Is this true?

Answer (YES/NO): YES